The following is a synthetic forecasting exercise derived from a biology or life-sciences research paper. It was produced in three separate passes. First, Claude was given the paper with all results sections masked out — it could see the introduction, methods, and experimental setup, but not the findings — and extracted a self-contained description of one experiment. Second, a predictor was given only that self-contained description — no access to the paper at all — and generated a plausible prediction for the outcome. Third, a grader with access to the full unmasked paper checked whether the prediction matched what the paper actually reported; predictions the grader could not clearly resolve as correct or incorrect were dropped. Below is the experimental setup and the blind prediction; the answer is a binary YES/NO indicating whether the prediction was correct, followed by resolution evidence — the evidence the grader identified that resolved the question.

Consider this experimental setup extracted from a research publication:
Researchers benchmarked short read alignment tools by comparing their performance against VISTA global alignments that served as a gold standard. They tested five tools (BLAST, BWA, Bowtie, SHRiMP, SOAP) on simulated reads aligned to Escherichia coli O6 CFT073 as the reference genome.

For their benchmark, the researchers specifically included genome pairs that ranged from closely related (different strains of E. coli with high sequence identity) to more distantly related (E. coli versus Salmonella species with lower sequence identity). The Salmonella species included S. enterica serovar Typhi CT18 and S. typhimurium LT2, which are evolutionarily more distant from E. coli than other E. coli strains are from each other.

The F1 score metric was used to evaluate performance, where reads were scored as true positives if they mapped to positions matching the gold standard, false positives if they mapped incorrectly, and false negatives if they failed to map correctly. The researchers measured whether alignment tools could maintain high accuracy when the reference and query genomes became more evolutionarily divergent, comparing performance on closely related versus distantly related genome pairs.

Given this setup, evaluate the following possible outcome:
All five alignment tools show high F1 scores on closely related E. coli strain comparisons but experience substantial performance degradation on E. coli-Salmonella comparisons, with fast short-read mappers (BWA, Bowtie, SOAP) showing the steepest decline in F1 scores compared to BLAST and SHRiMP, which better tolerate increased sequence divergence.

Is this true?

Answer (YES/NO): NO